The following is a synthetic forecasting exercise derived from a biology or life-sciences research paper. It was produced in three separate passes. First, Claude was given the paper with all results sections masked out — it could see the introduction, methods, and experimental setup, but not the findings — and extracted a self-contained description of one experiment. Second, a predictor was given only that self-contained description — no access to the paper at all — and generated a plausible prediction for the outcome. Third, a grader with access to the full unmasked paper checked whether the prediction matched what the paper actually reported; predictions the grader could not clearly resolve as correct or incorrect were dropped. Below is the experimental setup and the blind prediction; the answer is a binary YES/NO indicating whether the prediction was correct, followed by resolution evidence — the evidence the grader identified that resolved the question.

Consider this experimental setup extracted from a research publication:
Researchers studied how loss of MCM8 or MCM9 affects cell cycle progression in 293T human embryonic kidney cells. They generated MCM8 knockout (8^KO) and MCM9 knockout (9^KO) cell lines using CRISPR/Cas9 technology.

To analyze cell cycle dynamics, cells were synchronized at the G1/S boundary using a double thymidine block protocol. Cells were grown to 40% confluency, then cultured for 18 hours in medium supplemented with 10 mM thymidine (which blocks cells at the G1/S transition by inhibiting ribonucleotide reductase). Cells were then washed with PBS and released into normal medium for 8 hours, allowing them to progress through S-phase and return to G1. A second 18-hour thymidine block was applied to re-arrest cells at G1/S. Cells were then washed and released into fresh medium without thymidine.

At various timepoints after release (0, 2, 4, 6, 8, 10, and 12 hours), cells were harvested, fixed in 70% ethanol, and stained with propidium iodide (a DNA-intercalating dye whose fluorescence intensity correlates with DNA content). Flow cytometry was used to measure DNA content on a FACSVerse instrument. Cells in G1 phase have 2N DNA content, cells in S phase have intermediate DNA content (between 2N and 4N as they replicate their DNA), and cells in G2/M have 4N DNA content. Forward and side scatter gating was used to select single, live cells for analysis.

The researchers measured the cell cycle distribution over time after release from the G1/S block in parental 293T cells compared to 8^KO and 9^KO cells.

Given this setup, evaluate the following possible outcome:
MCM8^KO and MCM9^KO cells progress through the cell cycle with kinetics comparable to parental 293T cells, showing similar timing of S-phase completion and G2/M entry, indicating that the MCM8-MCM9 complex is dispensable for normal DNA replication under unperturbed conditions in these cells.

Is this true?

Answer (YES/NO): NO